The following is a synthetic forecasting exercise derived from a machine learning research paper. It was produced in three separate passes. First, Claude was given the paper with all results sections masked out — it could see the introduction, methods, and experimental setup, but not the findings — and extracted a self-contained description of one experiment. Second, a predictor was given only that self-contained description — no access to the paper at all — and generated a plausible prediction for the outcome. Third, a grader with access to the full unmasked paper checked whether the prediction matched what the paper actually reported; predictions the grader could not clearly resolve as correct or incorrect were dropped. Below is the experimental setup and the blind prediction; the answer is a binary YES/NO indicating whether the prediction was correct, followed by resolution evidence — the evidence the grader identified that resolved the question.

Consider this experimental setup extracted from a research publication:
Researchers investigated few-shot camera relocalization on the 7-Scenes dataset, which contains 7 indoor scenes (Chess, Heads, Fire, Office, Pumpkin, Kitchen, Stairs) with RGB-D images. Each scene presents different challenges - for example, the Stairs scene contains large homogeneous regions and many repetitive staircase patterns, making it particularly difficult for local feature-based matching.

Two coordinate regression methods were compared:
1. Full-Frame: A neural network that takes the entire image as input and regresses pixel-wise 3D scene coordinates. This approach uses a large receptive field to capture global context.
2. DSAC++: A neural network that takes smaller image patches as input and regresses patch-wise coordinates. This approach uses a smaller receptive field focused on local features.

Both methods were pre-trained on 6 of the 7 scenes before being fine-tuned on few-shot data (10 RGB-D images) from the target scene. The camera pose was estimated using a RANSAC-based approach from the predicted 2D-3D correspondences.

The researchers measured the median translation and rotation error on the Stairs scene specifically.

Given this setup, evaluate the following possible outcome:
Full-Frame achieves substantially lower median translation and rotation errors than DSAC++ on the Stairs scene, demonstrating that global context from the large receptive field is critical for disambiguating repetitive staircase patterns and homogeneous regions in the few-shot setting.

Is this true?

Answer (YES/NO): YES